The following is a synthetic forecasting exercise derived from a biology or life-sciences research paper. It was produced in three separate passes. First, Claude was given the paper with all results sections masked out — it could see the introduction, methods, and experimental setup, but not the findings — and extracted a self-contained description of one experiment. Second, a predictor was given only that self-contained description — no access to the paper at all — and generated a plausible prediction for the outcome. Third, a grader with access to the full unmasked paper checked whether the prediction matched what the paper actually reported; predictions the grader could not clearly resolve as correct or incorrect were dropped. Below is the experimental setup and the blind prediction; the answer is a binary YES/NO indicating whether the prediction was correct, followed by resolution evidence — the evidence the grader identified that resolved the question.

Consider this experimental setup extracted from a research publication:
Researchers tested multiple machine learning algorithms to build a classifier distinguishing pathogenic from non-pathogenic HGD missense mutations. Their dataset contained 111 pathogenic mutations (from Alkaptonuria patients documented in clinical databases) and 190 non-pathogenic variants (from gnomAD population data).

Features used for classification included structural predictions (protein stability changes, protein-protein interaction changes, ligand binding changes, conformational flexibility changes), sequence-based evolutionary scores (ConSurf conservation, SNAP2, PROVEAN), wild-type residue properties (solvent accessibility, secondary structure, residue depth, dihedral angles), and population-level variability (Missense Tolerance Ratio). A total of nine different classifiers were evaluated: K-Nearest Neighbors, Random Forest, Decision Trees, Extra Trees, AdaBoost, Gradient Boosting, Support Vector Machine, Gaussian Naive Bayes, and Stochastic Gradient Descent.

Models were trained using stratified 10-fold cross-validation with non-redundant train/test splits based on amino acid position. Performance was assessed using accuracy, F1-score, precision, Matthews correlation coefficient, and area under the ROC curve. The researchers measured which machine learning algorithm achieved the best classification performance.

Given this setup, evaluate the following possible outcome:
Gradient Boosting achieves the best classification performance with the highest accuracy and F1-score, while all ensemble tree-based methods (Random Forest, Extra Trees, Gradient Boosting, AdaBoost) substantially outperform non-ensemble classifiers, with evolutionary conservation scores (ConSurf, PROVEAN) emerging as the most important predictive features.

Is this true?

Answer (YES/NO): NO